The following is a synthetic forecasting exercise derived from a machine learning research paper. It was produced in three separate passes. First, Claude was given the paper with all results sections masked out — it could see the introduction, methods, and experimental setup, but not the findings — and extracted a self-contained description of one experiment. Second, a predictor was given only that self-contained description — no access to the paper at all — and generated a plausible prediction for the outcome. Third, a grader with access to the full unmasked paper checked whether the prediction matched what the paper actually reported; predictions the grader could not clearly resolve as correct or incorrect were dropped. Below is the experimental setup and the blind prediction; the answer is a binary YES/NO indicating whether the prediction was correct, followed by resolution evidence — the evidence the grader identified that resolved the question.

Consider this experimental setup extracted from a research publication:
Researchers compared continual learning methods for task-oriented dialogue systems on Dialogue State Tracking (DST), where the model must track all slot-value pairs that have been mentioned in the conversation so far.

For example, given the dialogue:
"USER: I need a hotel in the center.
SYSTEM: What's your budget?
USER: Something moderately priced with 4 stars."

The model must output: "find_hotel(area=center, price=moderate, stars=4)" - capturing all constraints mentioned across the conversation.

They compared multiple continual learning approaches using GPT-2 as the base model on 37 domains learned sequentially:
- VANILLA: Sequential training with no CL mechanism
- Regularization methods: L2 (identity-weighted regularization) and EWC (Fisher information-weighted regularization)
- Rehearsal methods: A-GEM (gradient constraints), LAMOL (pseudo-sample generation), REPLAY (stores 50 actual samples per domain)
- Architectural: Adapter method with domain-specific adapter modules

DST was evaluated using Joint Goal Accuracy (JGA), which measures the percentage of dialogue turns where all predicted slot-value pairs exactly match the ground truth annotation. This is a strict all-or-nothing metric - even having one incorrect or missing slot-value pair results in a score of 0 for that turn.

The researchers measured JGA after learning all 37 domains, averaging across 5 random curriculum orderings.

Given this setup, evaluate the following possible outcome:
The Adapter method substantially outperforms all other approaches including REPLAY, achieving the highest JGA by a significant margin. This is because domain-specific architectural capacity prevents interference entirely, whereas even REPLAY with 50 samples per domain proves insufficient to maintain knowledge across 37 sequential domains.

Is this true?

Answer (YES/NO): NO